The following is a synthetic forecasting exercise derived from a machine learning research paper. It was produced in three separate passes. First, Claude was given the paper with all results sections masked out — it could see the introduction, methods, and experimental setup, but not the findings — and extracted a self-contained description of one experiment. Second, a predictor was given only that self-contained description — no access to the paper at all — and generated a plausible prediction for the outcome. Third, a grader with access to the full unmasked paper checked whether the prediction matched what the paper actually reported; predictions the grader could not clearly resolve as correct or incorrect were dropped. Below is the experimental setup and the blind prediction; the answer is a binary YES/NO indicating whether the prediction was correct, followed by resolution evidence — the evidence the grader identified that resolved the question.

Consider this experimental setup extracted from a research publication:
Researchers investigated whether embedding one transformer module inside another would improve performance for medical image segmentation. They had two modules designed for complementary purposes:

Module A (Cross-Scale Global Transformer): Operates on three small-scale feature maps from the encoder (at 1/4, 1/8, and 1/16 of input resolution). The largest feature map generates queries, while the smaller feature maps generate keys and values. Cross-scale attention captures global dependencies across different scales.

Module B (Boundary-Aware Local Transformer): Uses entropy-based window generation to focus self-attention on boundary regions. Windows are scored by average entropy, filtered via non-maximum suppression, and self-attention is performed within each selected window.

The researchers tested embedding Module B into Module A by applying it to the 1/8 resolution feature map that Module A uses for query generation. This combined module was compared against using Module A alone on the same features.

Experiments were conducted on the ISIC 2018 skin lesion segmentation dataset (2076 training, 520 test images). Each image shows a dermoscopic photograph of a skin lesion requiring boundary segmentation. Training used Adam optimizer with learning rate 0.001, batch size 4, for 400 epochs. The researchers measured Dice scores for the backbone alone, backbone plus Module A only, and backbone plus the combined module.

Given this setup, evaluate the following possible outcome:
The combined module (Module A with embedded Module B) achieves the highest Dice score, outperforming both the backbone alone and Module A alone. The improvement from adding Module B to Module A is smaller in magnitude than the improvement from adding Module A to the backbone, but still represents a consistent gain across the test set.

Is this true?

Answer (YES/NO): NO